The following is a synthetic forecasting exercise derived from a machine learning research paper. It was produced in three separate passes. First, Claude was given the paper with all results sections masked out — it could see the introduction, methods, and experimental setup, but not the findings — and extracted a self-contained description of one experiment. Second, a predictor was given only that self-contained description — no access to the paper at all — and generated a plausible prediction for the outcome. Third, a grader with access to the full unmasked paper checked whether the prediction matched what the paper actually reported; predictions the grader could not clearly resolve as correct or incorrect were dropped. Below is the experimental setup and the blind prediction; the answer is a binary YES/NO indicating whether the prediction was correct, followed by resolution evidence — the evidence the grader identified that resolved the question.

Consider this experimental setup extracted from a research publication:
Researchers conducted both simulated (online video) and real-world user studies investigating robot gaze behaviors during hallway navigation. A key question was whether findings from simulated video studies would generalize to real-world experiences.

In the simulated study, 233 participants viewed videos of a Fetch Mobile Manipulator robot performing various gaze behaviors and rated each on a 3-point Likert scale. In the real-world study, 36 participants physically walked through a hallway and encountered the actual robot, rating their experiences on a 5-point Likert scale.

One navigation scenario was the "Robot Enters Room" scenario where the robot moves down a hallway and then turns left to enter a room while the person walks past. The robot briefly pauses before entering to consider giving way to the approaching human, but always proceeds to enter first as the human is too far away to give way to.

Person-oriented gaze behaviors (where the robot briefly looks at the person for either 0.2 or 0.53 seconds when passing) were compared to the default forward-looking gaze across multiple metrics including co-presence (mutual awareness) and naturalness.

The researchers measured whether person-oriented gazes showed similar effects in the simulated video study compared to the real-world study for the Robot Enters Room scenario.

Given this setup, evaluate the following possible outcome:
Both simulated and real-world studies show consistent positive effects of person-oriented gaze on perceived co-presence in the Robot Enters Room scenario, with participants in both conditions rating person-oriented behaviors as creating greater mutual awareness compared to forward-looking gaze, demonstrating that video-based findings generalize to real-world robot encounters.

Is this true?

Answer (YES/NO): YES